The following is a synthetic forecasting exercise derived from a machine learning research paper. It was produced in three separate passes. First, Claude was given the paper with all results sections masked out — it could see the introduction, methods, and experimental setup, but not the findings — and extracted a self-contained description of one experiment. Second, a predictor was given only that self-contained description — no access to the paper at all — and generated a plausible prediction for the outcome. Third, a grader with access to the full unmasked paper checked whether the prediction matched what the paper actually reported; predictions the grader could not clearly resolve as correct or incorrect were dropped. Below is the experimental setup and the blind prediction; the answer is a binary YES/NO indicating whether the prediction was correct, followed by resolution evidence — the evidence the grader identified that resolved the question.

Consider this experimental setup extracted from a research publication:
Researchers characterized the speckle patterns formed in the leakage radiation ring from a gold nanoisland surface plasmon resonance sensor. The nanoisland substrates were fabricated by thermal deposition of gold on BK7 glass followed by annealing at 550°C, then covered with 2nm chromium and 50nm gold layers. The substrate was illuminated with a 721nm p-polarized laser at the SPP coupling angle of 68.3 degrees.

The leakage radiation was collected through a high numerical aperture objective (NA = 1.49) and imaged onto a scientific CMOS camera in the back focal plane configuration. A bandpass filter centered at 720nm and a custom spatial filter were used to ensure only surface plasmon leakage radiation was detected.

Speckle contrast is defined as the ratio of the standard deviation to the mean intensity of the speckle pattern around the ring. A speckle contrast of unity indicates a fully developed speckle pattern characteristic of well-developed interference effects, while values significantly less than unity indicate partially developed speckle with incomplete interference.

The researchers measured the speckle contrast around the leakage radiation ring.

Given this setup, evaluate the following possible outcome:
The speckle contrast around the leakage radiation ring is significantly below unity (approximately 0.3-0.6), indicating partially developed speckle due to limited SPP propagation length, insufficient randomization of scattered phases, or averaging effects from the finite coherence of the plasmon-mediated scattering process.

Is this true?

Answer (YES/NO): NO